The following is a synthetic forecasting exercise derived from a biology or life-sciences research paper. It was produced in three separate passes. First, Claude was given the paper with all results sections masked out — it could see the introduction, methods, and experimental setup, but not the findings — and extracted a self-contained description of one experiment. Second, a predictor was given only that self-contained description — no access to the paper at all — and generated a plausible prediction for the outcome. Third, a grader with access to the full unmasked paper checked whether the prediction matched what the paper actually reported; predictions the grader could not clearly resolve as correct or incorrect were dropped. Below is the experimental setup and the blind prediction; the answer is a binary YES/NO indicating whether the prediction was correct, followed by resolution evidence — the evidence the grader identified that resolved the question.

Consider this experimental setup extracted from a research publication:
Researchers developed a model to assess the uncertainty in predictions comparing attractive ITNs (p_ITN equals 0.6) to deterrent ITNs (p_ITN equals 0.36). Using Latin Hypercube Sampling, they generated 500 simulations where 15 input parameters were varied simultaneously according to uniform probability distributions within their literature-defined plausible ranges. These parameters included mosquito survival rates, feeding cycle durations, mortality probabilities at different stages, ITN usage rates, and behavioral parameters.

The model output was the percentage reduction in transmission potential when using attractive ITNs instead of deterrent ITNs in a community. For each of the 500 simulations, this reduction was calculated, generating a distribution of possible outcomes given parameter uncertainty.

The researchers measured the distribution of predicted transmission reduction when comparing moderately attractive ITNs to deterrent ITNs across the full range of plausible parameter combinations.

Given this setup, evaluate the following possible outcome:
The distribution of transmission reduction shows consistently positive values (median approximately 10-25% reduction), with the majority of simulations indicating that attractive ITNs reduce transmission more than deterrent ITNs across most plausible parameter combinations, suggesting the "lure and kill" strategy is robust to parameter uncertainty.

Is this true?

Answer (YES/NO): NO